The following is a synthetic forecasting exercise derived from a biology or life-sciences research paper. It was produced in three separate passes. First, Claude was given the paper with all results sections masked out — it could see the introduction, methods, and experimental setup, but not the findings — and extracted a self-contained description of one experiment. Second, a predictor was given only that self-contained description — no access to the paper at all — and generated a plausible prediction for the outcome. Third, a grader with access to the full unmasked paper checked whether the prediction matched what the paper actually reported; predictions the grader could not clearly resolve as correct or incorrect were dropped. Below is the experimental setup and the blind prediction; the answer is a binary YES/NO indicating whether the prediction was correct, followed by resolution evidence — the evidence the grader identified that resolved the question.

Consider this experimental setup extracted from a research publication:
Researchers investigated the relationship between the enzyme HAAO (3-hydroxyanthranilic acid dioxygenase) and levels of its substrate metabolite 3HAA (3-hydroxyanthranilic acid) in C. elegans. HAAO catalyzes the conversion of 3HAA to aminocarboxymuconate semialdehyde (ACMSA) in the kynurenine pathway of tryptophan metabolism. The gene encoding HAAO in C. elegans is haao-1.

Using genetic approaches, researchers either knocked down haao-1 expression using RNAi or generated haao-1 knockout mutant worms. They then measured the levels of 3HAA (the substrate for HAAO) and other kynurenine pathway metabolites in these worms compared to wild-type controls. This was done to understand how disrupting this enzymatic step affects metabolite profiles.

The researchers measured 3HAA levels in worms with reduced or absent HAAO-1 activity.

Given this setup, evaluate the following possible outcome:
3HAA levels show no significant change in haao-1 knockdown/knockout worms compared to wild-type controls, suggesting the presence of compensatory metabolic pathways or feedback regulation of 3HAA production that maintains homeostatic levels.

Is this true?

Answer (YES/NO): NO